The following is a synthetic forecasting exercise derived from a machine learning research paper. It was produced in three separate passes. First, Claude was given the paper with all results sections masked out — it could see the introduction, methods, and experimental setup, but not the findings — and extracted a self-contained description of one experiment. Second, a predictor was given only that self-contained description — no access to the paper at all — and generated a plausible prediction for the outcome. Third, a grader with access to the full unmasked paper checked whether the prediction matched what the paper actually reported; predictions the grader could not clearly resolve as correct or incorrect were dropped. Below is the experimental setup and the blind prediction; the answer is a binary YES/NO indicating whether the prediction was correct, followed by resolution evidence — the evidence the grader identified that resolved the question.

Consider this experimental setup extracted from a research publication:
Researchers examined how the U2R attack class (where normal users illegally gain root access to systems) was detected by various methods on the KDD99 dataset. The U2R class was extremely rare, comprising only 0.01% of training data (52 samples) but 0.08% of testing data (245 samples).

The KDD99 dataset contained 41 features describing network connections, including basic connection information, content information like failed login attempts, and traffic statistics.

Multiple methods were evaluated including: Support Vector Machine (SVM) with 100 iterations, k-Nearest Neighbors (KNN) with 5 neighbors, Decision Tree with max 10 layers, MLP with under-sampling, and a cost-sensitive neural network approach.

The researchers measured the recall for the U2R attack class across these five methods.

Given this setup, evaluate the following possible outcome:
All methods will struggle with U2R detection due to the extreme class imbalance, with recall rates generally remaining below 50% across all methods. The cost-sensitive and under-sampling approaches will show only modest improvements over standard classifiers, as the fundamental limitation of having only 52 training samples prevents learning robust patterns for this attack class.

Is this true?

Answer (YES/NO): NO